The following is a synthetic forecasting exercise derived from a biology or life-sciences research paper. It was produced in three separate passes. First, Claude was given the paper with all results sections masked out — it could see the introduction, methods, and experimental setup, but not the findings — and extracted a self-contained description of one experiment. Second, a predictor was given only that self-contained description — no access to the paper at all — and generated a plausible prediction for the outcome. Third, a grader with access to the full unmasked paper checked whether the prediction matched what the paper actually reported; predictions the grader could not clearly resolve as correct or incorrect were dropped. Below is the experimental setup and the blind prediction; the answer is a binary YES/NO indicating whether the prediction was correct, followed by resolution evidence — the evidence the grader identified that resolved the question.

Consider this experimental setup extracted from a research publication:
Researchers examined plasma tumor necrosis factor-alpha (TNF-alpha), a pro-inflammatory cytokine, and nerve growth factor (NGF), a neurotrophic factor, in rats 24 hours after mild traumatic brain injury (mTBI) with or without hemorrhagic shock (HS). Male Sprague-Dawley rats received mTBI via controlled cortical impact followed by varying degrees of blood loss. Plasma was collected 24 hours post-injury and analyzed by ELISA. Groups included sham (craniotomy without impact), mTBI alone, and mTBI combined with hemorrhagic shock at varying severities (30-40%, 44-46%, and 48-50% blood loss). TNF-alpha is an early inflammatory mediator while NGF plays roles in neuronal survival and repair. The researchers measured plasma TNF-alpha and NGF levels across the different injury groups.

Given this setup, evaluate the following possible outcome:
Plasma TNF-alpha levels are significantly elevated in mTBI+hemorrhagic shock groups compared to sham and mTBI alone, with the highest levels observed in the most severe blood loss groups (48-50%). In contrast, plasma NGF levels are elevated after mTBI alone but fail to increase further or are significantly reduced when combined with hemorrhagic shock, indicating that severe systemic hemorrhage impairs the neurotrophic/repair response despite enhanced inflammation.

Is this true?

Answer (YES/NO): NO